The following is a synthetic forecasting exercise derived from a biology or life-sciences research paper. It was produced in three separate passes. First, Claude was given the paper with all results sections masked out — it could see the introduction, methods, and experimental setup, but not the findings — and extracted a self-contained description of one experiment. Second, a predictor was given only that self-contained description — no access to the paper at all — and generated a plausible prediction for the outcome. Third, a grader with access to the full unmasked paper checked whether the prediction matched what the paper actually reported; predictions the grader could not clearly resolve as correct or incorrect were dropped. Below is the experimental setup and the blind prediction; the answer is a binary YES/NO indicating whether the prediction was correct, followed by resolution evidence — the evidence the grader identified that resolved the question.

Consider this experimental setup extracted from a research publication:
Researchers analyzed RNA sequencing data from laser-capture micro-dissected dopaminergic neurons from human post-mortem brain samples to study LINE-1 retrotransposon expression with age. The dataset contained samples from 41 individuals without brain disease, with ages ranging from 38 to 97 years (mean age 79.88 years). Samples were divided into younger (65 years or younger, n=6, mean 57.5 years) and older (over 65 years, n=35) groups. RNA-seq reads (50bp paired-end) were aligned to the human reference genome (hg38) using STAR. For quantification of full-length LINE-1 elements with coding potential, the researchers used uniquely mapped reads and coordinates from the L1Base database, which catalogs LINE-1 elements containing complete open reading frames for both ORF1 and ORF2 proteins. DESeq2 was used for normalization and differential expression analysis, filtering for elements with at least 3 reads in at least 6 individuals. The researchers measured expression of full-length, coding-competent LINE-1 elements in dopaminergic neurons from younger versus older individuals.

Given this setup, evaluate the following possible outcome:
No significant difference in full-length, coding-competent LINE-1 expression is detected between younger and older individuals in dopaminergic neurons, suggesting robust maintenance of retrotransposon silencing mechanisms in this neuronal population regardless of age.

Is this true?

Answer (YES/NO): NO